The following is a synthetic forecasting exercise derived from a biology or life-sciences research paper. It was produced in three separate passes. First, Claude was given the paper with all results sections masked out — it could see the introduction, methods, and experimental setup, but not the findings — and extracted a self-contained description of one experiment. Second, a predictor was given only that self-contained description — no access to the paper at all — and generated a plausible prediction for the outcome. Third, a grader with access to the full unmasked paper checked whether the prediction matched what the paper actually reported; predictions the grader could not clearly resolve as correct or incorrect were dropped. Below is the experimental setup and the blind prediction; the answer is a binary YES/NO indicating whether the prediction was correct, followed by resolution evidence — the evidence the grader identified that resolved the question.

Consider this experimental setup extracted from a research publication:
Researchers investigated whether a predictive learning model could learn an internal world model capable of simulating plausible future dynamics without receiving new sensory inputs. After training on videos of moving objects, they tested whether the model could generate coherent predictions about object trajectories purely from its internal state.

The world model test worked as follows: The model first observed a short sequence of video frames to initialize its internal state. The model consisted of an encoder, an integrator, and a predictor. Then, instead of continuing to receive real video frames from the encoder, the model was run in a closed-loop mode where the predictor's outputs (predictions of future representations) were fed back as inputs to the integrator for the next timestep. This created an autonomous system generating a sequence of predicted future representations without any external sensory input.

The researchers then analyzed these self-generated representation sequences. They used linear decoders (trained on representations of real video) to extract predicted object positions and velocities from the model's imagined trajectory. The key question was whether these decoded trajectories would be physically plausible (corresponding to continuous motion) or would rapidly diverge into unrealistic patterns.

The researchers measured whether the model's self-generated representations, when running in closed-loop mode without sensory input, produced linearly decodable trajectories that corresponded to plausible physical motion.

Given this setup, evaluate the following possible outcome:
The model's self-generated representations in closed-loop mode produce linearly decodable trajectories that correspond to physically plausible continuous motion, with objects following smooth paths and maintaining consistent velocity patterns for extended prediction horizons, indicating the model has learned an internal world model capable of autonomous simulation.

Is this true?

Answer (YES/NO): YES